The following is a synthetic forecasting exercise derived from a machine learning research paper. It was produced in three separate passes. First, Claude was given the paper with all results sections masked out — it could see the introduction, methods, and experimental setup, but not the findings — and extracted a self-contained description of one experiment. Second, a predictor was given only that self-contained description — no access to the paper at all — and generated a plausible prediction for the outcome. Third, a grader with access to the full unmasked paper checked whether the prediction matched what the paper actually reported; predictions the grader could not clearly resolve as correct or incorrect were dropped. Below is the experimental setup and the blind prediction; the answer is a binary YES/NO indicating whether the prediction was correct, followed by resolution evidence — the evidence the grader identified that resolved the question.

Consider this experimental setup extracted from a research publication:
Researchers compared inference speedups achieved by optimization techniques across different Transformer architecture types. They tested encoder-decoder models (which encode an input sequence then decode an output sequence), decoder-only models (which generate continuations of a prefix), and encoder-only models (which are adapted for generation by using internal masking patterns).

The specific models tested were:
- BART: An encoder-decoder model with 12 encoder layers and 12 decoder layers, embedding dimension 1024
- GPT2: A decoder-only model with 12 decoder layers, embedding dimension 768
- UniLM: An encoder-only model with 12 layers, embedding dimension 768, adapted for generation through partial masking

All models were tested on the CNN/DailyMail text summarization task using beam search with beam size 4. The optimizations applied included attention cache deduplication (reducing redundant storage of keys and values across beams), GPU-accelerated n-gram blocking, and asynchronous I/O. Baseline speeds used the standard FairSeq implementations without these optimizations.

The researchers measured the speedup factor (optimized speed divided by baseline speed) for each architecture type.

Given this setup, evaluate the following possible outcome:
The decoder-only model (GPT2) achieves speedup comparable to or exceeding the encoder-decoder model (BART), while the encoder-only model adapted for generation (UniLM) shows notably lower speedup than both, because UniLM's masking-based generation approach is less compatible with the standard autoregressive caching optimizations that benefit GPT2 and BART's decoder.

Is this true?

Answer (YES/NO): NO